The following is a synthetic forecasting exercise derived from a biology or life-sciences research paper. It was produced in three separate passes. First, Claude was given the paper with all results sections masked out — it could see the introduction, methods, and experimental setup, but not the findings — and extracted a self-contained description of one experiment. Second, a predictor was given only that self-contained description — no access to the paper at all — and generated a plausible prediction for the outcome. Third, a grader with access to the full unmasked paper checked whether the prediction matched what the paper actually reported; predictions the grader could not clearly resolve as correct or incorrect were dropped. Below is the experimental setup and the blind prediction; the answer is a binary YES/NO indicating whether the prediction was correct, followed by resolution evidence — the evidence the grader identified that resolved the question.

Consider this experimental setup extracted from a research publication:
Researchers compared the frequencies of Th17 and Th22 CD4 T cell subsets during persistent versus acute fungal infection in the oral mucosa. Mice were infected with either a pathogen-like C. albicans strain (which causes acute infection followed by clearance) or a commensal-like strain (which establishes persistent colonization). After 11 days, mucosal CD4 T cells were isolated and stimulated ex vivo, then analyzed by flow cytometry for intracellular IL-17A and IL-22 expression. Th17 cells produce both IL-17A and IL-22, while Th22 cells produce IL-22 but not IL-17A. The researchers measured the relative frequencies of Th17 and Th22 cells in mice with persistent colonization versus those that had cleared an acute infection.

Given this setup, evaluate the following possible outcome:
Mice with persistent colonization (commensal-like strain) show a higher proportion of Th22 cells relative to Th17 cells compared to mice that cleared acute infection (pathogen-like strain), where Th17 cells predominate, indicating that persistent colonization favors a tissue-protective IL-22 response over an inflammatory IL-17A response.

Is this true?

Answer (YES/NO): YES